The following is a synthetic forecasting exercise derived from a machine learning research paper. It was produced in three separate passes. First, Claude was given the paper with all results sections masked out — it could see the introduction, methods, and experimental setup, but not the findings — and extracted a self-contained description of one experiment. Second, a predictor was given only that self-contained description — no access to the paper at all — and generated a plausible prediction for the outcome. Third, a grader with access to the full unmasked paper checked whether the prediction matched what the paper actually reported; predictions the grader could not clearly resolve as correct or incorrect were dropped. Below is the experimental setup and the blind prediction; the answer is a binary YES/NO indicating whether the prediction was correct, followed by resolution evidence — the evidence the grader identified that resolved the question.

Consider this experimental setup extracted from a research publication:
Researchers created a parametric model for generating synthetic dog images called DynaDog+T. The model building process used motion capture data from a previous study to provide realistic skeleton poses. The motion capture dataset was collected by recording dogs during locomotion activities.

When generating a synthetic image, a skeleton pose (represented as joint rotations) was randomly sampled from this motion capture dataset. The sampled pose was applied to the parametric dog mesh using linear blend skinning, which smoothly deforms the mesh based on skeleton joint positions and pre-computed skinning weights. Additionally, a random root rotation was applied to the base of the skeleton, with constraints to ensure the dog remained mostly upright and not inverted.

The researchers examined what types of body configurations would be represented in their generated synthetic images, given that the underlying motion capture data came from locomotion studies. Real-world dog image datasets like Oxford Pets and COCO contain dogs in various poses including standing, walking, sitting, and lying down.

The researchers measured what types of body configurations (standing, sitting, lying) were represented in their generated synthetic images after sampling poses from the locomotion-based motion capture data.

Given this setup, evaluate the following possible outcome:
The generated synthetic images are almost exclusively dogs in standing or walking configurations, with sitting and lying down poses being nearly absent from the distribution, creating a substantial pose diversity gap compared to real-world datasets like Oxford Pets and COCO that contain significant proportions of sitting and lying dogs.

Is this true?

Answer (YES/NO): NO